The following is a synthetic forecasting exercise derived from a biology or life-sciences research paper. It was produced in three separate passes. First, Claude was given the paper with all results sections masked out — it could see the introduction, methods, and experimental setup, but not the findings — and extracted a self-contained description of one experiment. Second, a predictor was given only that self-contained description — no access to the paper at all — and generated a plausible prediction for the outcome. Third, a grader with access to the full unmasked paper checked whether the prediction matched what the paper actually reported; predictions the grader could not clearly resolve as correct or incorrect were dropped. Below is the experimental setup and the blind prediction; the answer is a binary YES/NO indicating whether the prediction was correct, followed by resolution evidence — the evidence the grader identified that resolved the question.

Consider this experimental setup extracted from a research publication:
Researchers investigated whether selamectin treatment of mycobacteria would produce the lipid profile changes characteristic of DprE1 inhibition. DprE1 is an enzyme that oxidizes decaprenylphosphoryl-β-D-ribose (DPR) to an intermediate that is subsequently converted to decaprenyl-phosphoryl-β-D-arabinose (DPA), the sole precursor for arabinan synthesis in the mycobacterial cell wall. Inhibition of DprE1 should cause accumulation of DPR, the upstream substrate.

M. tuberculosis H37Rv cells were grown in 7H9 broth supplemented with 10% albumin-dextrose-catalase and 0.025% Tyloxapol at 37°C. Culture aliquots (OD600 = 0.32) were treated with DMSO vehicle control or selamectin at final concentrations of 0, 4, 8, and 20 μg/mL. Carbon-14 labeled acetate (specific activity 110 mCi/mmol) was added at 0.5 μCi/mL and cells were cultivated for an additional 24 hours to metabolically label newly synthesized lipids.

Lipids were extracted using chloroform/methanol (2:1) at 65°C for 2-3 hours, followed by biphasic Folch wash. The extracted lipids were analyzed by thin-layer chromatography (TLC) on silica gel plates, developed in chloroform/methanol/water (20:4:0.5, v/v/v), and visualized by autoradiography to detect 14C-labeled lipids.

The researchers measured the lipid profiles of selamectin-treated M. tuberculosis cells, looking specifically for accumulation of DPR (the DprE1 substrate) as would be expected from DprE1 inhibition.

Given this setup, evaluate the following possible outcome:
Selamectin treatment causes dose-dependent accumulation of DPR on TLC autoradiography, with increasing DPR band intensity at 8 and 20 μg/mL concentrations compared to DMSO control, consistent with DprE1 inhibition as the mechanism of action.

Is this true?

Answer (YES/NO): NO